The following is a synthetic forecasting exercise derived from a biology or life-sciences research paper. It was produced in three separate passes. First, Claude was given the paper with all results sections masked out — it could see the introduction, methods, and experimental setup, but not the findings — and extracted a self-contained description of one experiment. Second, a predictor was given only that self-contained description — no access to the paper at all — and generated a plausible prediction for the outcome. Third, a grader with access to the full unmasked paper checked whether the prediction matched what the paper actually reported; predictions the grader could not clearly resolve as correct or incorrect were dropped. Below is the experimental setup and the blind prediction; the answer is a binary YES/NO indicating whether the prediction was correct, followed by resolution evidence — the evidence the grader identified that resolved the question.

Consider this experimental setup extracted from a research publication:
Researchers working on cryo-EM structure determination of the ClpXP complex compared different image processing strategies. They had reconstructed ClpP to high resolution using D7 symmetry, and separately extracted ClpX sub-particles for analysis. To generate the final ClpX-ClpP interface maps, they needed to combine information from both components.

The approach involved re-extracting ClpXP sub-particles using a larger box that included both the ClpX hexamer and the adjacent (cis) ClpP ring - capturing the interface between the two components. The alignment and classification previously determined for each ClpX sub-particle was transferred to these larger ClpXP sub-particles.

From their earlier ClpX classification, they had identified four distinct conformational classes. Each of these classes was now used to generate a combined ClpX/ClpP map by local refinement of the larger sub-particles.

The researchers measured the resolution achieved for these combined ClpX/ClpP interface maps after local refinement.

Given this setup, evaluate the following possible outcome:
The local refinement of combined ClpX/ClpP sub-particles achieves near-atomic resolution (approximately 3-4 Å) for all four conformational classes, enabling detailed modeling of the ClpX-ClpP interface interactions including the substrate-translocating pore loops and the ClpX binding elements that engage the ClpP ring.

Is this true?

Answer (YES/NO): NO